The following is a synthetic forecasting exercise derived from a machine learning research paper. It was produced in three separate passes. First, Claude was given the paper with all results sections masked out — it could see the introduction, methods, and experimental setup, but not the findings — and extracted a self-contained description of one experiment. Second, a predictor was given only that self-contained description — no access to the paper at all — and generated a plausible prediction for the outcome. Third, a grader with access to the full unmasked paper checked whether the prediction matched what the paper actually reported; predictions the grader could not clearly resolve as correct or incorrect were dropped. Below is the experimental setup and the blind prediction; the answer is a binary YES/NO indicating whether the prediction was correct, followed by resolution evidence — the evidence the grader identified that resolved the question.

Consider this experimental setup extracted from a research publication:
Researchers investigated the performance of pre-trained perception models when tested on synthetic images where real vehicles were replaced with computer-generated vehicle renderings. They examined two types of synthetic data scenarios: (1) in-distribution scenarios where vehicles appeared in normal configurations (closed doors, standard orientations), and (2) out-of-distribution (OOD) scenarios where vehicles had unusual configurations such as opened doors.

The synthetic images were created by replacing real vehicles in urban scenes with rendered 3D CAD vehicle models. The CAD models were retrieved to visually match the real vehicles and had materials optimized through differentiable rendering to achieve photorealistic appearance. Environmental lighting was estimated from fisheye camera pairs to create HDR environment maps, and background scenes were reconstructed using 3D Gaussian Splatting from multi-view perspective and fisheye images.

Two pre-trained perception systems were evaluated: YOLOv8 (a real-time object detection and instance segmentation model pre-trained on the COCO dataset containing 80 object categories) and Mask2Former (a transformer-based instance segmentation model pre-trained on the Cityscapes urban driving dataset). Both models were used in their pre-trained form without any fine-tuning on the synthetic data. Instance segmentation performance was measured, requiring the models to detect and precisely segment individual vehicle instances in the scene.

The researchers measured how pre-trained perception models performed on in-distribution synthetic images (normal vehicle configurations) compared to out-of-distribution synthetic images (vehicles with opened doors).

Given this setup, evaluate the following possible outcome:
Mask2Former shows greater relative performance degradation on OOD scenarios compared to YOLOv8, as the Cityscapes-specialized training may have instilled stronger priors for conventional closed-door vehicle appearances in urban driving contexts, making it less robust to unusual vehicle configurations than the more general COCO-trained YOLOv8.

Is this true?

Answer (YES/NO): NO